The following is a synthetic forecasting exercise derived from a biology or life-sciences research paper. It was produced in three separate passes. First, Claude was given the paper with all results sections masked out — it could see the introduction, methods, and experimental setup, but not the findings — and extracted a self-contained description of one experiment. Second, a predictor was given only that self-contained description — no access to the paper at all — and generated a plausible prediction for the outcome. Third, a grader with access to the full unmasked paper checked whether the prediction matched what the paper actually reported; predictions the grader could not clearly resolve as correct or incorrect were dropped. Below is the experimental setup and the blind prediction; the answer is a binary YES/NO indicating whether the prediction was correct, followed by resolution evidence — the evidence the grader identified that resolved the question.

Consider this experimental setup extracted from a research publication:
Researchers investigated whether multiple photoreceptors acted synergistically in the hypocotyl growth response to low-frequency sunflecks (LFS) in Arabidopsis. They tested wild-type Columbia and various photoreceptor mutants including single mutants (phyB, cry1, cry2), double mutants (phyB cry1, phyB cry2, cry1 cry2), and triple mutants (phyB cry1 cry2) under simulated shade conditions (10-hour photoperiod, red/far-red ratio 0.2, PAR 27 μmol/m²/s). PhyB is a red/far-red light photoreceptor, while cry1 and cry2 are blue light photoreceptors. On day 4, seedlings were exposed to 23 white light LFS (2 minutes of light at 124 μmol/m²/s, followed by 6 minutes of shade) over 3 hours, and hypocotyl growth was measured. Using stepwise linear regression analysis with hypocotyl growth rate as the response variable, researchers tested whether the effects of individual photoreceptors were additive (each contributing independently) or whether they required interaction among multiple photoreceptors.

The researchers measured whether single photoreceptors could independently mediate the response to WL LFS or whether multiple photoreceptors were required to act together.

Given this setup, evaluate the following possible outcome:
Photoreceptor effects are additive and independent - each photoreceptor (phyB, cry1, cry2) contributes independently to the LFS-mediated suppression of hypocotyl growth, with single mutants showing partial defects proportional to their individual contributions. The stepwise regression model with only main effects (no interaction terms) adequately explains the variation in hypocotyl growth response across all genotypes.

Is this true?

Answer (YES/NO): NO